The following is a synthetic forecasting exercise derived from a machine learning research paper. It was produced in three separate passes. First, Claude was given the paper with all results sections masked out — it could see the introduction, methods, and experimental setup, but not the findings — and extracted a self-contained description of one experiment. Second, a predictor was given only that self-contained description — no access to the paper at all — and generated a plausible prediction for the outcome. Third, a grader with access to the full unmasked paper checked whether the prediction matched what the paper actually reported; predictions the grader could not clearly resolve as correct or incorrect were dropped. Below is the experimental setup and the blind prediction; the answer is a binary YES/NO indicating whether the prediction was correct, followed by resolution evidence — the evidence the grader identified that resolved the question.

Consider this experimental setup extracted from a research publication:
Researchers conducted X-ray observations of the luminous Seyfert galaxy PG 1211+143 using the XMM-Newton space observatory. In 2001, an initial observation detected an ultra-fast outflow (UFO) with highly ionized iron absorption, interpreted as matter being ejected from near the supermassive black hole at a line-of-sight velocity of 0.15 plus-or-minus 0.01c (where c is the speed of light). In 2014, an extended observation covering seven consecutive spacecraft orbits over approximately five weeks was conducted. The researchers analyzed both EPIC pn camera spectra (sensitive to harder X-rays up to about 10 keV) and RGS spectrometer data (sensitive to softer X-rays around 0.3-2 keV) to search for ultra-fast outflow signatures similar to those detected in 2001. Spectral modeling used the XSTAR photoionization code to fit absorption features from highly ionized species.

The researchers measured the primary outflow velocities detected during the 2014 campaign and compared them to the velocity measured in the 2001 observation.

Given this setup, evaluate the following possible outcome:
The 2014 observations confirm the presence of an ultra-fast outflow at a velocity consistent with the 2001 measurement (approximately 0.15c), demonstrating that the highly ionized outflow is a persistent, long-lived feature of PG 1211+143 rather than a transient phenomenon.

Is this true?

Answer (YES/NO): NO